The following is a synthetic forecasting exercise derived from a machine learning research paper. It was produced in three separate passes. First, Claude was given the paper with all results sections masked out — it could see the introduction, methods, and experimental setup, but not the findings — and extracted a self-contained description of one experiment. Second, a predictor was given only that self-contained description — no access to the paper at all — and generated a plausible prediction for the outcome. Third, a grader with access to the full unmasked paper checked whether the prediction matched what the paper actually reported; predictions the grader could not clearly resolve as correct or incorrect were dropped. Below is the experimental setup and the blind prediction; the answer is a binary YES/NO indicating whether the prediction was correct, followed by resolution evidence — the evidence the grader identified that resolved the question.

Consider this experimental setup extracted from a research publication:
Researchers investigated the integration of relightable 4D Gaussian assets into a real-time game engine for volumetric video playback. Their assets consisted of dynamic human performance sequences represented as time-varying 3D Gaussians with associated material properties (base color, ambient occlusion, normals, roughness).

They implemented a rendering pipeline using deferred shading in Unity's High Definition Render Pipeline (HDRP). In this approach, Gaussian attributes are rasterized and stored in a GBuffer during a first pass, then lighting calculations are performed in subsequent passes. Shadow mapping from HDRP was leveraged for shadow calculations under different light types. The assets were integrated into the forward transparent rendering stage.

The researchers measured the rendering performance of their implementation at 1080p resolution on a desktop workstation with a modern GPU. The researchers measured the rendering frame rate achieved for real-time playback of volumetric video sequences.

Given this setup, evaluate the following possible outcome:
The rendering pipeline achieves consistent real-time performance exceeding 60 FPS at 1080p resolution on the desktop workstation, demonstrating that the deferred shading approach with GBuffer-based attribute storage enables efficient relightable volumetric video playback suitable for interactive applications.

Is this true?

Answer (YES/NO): YES